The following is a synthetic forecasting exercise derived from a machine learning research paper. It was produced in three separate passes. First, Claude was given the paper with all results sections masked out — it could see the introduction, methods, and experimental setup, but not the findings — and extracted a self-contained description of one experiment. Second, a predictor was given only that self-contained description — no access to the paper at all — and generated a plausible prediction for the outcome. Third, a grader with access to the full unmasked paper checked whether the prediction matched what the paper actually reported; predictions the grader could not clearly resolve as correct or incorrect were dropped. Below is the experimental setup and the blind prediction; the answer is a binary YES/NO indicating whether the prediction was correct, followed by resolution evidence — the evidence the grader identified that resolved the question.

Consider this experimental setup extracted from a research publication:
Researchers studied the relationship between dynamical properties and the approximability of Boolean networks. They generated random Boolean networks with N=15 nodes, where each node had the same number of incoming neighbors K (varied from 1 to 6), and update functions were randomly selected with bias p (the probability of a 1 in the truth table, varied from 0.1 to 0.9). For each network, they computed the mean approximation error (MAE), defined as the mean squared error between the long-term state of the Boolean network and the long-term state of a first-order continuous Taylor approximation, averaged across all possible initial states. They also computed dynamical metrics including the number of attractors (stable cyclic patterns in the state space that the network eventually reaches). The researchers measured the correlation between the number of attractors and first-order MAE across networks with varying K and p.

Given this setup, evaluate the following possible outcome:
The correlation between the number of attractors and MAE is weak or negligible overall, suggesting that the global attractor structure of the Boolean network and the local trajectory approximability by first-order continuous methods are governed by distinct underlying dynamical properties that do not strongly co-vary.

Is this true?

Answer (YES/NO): NO